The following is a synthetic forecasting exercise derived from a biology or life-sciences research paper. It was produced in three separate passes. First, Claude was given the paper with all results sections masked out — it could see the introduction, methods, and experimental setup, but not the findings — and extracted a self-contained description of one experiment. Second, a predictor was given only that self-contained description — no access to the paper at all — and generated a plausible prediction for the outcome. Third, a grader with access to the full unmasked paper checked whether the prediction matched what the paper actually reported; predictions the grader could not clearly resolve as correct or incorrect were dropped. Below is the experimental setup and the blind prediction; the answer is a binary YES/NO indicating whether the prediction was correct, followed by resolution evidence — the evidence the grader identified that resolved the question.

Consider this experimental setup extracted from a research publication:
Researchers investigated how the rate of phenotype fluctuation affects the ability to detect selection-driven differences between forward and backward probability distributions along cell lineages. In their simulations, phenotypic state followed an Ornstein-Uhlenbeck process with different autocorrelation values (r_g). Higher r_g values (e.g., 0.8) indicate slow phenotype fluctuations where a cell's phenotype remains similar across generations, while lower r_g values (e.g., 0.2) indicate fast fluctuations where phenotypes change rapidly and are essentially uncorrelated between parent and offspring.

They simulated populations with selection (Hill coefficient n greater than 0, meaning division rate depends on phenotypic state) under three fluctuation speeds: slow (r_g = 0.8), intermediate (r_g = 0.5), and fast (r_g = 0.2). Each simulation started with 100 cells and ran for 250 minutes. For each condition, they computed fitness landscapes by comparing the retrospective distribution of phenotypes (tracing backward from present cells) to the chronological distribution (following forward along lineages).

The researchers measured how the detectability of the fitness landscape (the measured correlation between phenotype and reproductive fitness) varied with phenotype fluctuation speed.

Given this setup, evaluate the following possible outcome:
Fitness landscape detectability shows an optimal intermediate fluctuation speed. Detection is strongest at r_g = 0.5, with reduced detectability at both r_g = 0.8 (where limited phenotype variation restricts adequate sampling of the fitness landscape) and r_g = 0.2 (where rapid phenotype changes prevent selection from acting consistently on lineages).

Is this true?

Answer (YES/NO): NO